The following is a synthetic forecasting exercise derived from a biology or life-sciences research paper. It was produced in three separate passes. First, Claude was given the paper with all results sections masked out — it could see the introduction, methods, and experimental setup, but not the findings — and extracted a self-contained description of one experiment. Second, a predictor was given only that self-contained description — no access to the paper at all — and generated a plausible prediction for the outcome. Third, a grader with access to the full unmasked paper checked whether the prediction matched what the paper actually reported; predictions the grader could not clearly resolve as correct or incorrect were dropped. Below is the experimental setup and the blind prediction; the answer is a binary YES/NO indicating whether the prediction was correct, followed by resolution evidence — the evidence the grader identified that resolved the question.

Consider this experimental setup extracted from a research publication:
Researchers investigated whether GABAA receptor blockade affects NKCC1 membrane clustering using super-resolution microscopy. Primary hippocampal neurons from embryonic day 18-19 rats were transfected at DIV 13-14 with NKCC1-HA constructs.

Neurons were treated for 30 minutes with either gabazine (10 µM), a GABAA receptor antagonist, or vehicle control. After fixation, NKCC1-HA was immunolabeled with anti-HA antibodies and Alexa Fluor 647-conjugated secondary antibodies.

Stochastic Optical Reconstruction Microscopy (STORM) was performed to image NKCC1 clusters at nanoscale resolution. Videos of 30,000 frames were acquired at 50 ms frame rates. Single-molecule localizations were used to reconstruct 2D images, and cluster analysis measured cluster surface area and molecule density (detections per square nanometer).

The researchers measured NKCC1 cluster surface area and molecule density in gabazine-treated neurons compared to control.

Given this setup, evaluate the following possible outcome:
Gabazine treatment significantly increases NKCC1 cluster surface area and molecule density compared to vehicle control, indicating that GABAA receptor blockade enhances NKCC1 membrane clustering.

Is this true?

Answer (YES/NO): NO